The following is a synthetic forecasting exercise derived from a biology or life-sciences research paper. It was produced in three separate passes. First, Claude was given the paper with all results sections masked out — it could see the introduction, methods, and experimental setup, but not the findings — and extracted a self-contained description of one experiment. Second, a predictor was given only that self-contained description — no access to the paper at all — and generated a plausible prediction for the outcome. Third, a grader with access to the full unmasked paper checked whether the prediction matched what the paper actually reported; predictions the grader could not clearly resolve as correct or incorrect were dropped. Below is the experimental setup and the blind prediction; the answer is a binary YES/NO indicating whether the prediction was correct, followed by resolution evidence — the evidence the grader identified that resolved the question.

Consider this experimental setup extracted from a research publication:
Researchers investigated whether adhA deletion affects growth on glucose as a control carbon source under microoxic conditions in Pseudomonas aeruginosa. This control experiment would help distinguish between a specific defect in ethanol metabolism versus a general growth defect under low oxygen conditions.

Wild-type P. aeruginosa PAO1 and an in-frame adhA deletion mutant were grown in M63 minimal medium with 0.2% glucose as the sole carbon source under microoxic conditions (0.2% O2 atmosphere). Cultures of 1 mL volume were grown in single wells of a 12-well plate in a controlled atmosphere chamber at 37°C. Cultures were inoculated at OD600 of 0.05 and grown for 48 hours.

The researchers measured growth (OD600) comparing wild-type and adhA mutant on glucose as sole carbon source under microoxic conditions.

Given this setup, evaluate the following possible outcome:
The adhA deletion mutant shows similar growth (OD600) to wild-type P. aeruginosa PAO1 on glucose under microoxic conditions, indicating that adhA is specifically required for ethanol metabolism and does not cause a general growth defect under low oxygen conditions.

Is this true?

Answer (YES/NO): YES